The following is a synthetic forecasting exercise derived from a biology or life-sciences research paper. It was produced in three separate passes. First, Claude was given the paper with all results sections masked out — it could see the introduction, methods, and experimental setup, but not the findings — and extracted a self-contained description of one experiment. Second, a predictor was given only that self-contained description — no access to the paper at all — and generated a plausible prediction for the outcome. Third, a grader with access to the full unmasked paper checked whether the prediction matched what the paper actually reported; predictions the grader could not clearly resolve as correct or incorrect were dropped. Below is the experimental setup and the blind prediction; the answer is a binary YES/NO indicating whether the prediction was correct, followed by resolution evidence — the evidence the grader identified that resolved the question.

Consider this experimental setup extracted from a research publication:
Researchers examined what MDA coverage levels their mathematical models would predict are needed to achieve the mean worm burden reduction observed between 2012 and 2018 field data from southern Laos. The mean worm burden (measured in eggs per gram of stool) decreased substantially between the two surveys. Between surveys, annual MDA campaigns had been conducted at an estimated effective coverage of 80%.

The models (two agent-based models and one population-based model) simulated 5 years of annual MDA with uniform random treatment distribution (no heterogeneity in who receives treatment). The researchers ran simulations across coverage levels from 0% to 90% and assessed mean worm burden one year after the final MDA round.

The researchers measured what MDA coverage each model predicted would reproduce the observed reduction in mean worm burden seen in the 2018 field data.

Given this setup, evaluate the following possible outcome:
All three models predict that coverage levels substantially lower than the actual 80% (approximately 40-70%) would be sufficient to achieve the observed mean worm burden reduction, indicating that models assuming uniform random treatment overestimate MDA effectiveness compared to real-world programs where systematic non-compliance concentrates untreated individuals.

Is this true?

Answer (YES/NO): YES